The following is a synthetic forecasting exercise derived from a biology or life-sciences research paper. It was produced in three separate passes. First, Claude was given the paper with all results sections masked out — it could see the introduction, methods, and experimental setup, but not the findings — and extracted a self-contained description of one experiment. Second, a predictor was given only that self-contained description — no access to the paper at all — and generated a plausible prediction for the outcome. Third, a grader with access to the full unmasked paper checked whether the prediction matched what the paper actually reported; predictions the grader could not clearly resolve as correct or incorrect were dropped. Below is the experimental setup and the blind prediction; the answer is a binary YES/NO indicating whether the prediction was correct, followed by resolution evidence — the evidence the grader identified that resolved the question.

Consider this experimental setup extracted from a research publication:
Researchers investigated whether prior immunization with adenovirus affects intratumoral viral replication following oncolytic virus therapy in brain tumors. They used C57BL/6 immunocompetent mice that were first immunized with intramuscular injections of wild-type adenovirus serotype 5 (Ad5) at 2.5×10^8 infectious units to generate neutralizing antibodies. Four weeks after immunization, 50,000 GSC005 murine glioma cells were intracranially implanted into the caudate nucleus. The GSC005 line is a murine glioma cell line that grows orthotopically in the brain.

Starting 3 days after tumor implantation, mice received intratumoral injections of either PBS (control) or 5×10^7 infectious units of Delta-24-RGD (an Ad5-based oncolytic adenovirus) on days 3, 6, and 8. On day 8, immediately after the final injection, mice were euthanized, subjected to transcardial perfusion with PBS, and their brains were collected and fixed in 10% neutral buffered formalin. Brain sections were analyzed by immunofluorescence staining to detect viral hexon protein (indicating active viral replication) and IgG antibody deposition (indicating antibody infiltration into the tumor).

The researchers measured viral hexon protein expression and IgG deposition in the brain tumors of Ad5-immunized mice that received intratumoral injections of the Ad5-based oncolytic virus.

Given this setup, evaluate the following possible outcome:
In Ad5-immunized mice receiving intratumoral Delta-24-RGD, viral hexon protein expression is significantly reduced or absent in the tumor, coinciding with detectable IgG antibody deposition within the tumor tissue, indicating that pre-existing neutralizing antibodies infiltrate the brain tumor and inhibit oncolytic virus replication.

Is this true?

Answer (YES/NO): NO